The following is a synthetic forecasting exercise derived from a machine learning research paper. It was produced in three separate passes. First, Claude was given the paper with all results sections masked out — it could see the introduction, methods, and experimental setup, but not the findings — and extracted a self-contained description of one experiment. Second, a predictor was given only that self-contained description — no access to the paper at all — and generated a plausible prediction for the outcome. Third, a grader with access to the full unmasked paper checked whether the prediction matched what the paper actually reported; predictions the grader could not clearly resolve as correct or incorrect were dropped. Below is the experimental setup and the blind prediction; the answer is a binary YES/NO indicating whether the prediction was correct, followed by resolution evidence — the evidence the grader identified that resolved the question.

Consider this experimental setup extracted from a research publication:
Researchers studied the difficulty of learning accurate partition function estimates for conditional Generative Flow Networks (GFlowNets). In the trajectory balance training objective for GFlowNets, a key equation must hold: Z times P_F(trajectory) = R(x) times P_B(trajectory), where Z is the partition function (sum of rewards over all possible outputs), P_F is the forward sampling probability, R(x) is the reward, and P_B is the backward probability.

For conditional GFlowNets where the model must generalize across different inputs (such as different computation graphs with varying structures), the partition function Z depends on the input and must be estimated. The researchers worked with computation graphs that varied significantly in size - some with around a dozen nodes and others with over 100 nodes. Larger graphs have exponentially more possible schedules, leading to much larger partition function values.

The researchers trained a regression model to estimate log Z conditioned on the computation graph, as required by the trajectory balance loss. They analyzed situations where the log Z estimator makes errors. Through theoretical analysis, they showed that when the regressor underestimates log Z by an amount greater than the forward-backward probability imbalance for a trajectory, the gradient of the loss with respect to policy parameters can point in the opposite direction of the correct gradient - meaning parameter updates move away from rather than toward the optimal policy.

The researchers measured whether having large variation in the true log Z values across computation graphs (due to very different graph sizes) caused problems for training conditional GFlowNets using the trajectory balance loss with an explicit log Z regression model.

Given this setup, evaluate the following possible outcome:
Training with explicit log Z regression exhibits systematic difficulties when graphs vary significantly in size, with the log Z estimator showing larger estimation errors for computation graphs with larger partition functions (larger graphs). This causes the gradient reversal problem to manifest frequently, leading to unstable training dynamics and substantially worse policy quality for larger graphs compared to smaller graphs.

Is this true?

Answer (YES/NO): NO